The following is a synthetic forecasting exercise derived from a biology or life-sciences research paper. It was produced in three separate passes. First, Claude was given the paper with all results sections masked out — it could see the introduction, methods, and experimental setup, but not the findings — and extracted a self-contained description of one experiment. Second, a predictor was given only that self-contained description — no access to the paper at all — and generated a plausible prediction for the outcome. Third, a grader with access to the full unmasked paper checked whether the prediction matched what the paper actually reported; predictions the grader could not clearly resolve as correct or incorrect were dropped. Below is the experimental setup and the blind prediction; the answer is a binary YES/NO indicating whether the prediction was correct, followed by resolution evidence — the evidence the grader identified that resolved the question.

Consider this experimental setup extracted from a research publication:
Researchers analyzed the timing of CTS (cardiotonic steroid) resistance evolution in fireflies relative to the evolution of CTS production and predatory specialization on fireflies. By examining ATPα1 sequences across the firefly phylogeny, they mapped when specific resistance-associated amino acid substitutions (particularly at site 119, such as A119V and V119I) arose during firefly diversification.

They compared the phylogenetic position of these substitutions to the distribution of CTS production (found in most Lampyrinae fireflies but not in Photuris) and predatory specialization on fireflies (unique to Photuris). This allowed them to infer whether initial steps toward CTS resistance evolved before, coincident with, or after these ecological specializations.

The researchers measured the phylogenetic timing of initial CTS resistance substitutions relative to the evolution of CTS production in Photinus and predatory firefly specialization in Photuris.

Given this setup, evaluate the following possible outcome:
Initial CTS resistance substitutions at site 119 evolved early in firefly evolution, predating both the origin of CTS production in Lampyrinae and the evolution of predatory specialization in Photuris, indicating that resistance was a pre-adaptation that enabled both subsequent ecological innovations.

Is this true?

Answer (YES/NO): YES